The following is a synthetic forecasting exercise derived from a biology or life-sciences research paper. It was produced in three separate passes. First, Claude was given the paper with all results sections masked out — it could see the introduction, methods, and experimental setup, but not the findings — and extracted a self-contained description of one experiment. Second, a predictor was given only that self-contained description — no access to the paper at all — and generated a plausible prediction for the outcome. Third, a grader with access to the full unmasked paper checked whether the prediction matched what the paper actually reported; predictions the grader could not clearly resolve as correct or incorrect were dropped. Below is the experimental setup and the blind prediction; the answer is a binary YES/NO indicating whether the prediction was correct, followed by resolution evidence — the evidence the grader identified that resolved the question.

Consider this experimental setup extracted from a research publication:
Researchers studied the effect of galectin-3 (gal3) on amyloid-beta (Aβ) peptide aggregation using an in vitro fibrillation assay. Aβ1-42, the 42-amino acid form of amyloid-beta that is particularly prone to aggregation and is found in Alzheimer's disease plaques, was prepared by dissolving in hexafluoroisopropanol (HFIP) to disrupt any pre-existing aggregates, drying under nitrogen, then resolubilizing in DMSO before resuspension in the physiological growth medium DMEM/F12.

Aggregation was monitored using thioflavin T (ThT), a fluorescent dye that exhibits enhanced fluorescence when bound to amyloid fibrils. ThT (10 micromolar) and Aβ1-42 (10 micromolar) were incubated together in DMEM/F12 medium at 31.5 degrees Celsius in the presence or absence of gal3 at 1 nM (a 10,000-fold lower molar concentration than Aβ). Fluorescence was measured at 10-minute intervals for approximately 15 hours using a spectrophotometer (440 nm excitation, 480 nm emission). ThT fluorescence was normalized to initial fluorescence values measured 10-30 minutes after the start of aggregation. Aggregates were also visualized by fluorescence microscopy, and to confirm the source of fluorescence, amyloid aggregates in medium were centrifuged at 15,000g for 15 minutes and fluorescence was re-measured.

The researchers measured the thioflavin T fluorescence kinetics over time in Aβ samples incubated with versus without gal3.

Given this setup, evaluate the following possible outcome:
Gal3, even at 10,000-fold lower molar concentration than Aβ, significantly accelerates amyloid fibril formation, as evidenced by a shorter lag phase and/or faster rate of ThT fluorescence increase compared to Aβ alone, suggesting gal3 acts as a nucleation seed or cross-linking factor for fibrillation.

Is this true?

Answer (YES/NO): YES